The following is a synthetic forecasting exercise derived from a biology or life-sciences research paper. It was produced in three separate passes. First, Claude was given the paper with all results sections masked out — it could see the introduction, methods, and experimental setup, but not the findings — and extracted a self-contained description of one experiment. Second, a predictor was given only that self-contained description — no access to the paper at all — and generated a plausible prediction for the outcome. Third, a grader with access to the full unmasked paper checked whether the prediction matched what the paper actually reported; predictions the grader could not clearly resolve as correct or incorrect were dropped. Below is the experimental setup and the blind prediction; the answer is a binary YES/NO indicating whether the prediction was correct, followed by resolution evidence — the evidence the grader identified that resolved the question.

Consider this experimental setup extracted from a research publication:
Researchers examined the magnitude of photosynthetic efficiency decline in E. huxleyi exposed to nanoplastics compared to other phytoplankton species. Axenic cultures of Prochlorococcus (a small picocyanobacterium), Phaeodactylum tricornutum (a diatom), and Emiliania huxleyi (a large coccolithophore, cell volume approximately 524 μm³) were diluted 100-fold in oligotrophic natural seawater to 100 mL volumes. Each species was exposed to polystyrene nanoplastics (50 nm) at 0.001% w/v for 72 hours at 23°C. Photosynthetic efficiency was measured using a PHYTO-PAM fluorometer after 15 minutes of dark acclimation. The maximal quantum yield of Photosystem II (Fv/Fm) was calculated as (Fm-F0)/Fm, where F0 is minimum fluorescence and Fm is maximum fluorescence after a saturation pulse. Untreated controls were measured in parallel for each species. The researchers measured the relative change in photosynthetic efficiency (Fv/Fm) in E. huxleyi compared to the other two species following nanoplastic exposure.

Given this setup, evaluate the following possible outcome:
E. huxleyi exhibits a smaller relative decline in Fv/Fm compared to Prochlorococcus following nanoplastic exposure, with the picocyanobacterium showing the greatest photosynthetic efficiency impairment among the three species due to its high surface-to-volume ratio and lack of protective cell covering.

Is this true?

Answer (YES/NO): NO